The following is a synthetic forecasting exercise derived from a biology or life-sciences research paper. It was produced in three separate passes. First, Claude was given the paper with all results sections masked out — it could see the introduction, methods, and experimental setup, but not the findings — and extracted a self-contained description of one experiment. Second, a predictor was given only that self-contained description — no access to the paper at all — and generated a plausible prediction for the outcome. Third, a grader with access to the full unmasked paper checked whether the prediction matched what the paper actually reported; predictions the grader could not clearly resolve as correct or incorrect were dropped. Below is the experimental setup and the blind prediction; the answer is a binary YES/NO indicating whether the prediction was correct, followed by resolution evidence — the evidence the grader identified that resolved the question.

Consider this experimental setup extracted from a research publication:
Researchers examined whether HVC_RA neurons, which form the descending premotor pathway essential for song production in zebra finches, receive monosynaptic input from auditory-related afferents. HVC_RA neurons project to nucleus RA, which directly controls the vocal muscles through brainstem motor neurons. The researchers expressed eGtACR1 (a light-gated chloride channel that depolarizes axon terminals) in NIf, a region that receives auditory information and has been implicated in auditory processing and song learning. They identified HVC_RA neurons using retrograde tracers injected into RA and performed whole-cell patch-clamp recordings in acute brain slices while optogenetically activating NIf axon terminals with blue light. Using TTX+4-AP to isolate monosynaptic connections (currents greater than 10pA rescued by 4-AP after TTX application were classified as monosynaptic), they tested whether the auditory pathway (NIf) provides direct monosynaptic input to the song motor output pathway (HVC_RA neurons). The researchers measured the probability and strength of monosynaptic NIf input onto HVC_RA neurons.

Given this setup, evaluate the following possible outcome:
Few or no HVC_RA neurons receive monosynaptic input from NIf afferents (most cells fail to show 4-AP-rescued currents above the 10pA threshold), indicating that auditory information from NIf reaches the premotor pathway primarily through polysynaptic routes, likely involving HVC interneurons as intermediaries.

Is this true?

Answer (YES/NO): NO